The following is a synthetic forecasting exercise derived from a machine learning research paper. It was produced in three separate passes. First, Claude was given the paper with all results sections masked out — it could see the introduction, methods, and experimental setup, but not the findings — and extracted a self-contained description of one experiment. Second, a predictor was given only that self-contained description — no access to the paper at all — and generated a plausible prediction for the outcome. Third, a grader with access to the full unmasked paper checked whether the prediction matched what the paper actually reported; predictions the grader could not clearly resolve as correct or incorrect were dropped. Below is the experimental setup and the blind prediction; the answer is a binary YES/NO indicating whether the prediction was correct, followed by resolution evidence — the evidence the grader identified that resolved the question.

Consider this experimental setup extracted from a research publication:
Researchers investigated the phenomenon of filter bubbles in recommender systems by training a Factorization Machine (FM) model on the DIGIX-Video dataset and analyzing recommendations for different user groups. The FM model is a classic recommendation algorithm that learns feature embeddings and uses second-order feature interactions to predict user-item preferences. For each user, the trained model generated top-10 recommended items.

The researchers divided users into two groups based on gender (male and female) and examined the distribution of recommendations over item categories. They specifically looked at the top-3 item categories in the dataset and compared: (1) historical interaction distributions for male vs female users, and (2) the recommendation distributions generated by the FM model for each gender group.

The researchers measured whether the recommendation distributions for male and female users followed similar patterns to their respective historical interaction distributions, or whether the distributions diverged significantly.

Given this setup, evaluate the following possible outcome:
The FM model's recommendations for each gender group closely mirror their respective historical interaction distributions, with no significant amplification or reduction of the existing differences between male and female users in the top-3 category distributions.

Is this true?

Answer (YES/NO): NO